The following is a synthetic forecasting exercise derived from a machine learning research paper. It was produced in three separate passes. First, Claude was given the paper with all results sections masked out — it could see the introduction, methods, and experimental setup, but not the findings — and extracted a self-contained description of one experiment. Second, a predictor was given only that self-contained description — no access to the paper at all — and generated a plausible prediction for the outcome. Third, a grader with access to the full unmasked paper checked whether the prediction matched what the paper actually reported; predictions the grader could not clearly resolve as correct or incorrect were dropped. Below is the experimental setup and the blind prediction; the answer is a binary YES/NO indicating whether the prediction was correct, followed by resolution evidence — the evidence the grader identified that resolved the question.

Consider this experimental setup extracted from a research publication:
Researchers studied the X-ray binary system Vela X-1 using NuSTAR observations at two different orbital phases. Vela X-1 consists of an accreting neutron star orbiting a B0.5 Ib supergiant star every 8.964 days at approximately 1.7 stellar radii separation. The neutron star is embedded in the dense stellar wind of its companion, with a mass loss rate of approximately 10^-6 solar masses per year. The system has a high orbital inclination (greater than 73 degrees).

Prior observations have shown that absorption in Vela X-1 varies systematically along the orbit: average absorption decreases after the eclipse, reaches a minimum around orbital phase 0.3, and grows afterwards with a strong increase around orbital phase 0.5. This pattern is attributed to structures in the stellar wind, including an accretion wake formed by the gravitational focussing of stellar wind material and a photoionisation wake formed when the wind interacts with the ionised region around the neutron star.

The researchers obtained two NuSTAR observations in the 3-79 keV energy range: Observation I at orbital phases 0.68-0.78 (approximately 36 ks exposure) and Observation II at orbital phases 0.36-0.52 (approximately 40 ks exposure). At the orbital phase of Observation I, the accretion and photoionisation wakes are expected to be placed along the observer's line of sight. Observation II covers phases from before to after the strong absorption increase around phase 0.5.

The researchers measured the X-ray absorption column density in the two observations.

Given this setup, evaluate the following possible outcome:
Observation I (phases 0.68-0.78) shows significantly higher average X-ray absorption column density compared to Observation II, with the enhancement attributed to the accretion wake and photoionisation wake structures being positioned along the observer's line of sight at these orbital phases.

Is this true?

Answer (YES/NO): NO